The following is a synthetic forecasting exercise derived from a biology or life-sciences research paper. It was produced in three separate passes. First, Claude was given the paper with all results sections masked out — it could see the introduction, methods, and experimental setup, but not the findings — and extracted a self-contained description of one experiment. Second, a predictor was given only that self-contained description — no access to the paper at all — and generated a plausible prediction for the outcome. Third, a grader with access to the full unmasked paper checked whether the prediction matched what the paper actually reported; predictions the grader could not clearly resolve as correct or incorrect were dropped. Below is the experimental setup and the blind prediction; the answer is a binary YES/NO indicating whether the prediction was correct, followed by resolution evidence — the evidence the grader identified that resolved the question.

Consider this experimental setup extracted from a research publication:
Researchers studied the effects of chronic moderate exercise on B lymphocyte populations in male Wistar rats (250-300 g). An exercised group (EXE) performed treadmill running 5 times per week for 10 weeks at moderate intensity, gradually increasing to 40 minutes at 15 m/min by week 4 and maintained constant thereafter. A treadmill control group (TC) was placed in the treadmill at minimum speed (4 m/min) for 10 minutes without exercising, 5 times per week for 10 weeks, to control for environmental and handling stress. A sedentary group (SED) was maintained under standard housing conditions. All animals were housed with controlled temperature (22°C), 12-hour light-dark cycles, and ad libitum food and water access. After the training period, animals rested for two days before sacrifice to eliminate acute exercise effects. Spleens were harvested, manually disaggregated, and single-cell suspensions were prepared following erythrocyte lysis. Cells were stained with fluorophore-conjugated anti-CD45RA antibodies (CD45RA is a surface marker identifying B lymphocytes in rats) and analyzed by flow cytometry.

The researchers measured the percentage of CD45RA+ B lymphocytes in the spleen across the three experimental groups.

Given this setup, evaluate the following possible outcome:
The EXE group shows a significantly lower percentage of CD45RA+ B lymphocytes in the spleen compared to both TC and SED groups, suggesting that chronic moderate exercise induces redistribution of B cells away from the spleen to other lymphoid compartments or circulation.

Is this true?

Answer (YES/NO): YES